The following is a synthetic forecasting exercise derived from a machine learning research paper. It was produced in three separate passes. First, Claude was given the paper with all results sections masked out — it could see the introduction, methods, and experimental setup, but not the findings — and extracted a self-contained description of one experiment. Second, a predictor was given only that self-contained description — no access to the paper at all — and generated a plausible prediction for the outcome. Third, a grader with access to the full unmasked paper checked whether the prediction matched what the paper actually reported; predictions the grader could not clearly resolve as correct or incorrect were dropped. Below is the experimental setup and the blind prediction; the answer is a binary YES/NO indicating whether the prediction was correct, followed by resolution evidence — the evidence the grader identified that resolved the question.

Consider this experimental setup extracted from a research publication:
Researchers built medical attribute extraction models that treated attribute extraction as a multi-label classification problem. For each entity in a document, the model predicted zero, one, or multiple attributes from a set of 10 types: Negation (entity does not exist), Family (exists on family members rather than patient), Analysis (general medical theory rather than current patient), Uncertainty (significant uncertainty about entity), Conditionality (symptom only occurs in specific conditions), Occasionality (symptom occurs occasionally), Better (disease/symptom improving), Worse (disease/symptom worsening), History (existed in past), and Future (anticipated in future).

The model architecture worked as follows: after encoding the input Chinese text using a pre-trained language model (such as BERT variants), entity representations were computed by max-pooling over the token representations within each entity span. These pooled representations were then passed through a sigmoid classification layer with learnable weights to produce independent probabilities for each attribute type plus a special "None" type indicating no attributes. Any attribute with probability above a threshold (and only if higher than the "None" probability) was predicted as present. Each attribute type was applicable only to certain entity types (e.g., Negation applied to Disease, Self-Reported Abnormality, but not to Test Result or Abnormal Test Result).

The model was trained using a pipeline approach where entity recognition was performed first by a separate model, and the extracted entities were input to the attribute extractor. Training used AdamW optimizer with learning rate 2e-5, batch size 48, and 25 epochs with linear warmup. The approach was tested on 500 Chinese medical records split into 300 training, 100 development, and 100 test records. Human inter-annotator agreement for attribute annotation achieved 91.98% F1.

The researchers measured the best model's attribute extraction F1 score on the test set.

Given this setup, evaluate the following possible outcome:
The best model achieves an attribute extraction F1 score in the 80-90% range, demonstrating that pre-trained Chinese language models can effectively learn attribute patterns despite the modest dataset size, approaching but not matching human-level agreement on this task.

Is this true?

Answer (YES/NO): YES